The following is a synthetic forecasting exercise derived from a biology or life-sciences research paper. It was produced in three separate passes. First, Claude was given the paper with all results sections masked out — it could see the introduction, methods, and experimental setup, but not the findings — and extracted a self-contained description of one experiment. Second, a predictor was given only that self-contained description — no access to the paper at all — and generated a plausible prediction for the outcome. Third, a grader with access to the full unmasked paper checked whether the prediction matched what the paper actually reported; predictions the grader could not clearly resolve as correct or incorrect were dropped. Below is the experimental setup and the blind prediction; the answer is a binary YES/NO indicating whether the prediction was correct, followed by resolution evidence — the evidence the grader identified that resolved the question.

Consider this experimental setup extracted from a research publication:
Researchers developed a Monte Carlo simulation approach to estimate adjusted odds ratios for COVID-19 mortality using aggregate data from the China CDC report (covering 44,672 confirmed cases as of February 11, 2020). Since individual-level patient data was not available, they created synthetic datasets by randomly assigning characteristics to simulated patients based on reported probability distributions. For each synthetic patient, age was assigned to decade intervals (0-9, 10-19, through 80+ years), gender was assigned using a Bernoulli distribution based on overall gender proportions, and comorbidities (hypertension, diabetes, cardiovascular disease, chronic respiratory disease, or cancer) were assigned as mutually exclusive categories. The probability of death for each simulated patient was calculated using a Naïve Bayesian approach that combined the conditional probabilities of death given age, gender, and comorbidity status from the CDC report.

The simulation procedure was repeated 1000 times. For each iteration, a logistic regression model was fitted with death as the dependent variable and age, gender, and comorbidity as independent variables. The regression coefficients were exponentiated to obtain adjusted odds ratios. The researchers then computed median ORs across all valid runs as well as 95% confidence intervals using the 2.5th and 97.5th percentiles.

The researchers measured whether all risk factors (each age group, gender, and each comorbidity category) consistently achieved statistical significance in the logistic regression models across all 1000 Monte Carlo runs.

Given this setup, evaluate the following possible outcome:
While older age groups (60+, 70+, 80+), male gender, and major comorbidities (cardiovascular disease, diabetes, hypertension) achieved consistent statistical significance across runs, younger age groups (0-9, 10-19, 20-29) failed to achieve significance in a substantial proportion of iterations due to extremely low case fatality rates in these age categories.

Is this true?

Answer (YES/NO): NO